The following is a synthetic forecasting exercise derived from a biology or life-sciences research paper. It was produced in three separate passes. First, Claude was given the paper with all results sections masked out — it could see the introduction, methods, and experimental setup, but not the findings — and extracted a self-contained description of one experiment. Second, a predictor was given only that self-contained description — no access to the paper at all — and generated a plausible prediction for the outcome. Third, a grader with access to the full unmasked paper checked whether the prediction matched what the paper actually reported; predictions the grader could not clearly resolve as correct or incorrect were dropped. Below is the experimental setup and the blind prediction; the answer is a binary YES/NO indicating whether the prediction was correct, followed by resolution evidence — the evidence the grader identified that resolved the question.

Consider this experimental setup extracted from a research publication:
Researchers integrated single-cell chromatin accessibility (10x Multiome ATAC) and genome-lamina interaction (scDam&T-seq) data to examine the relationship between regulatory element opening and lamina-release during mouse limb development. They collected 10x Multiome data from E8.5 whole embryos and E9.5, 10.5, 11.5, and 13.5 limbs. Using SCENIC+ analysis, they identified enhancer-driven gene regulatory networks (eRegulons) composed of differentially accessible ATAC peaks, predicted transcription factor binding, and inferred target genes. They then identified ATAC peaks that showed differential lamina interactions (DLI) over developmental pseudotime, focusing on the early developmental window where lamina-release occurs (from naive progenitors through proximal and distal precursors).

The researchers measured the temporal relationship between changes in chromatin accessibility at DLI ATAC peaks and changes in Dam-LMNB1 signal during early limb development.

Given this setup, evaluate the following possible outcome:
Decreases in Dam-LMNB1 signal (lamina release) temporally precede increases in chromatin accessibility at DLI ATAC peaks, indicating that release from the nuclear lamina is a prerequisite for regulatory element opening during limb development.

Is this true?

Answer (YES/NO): NO